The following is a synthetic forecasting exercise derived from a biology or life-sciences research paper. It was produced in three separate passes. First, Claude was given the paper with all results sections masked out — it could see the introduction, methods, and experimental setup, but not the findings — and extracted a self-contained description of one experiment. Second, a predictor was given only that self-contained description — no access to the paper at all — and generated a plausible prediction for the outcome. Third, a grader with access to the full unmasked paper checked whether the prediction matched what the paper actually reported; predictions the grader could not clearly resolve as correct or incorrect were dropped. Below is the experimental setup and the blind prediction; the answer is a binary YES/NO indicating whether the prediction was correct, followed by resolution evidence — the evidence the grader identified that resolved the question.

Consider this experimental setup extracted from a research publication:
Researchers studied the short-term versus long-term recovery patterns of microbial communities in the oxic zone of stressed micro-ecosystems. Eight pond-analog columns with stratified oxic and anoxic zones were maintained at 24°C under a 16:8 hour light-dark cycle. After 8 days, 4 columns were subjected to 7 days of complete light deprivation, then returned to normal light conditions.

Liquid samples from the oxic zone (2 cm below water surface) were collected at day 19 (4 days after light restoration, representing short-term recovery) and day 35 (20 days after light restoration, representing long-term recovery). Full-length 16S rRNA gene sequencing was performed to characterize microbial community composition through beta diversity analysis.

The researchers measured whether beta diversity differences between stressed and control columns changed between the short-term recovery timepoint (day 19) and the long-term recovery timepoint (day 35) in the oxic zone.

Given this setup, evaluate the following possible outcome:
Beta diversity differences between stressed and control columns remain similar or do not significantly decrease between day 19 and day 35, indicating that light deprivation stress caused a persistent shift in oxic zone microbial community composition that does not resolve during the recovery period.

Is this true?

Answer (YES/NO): NO